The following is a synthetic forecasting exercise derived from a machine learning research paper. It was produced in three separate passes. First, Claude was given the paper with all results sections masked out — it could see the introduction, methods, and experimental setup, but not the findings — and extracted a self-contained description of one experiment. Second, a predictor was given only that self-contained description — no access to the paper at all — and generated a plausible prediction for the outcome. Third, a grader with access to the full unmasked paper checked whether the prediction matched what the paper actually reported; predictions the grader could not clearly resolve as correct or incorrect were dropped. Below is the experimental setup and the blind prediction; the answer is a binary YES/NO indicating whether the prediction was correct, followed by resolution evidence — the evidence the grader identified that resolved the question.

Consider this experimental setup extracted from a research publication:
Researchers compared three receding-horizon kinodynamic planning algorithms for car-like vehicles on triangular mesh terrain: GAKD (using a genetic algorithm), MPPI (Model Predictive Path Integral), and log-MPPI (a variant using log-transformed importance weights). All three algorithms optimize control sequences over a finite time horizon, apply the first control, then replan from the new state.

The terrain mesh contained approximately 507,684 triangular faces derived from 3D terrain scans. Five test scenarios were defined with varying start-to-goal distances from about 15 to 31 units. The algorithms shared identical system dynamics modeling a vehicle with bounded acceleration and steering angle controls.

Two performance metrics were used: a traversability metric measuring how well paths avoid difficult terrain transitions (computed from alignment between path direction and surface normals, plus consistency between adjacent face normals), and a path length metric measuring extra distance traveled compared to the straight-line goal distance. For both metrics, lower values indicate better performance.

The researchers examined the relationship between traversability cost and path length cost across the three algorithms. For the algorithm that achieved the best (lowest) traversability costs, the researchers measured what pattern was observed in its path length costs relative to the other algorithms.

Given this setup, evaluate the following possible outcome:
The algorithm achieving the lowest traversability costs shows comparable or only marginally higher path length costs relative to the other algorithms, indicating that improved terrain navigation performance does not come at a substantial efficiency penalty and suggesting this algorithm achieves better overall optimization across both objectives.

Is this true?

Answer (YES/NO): NO